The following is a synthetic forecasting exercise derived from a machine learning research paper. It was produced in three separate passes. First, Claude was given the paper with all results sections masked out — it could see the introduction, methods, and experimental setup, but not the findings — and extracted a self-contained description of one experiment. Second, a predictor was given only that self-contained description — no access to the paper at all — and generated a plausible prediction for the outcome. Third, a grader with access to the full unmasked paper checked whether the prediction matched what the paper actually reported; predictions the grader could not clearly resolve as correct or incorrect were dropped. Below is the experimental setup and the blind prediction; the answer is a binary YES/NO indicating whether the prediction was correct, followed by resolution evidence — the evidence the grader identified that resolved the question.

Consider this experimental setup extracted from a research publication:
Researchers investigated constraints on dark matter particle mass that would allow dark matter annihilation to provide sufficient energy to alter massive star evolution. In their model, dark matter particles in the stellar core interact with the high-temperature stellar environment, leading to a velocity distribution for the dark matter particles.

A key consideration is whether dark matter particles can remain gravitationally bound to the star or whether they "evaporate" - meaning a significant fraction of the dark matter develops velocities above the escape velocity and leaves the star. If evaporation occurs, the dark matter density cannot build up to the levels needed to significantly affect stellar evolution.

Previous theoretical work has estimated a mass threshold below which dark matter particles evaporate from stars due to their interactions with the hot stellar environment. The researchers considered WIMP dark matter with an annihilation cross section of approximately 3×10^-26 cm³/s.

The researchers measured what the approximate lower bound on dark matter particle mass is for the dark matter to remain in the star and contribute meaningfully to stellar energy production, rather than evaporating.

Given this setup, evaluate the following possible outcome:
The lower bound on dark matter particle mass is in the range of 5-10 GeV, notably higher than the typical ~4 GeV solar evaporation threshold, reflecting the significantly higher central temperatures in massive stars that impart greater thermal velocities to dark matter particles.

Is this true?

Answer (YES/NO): NO